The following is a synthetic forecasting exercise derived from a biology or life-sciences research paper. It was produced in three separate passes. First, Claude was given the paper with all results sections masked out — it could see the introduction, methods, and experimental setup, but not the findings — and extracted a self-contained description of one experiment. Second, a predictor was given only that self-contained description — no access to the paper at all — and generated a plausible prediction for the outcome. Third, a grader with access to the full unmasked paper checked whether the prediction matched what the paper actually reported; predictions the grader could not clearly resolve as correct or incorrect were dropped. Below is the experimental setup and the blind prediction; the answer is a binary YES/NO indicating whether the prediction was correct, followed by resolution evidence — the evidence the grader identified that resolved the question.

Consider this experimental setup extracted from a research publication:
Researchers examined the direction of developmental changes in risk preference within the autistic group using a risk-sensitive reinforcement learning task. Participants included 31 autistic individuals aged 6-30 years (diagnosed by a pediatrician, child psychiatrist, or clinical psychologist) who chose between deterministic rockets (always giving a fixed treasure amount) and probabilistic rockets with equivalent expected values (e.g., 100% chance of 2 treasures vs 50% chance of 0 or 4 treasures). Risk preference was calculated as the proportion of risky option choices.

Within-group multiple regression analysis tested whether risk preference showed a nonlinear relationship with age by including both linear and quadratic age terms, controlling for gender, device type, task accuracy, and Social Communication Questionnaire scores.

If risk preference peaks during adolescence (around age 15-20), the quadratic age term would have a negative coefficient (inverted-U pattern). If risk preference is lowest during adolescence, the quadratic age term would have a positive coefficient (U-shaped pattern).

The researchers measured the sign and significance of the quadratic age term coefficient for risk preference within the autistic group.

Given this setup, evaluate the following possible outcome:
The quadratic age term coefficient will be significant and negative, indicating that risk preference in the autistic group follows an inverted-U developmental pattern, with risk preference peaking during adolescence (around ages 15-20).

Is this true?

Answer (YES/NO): NO